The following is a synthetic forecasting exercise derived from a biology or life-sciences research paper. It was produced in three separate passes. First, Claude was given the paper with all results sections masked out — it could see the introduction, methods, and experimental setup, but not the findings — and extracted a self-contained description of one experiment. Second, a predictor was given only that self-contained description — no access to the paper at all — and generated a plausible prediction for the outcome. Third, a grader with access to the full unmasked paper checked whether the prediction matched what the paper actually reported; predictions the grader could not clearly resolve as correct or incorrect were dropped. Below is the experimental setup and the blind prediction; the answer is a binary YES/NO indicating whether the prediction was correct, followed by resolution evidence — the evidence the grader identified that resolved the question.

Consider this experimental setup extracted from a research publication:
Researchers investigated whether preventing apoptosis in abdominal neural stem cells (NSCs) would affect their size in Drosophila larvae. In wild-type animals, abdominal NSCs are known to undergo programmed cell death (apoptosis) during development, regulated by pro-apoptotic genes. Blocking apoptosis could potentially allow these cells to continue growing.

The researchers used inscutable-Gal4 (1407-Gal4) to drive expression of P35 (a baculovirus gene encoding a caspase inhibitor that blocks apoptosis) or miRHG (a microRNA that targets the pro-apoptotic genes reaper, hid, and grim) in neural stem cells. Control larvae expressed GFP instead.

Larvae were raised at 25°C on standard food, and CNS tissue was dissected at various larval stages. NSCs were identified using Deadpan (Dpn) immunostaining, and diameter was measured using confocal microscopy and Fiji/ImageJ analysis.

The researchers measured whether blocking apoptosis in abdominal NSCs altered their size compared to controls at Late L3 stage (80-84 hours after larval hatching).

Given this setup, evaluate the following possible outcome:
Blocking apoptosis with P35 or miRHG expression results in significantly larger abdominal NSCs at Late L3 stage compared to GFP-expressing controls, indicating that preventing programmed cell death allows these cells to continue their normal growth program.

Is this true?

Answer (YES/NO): NO